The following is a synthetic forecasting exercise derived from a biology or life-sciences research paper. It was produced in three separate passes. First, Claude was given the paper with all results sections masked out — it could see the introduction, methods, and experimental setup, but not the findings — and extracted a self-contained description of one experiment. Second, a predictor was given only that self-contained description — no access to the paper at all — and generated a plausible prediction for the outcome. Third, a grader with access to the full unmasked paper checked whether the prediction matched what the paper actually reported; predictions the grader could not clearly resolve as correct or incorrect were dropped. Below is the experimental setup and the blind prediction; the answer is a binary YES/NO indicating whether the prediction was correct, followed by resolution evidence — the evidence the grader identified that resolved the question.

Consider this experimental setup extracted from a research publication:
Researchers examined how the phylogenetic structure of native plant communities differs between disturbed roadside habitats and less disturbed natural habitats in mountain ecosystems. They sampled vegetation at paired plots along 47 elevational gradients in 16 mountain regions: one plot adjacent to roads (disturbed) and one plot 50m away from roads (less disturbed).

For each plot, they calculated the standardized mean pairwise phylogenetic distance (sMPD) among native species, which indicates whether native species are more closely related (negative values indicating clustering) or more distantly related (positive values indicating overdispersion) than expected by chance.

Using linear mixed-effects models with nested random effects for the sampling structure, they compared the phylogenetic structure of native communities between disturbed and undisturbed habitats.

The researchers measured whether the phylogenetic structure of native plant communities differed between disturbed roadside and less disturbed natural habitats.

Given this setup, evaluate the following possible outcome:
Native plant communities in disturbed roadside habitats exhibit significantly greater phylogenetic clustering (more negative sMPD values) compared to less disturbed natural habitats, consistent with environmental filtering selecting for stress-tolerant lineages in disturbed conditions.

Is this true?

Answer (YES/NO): YES